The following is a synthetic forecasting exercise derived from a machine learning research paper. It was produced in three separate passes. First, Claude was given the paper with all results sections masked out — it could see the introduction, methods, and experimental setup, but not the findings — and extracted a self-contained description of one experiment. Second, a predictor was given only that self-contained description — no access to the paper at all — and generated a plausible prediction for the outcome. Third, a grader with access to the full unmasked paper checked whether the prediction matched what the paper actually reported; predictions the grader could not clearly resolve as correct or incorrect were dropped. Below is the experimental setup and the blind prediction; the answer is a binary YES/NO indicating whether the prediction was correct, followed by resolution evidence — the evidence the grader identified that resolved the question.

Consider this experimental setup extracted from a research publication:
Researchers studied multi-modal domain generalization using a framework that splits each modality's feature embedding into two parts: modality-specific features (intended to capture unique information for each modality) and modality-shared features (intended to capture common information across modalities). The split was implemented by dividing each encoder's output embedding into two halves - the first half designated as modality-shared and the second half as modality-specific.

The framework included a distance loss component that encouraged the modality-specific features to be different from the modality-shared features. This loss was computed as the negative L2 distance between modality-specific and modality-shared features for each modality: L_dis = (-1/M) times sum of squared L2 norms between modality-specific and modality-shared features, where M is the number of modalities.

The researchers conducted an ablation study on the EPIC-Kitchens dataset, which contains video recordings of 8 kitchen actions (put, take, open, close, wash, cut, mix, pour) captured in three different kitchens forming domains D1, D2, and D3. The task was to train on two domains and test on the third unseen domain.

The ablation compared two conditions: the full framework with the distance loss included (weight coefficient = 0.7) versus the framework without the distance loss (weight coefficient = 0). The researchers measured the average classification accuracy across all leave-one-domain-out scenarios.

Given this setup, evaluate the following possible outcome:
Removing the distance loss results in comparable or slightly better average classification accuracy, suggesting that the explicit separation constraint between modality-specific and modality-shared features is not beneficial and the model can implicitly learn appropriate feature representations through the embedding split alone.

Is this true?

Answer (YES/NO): NO